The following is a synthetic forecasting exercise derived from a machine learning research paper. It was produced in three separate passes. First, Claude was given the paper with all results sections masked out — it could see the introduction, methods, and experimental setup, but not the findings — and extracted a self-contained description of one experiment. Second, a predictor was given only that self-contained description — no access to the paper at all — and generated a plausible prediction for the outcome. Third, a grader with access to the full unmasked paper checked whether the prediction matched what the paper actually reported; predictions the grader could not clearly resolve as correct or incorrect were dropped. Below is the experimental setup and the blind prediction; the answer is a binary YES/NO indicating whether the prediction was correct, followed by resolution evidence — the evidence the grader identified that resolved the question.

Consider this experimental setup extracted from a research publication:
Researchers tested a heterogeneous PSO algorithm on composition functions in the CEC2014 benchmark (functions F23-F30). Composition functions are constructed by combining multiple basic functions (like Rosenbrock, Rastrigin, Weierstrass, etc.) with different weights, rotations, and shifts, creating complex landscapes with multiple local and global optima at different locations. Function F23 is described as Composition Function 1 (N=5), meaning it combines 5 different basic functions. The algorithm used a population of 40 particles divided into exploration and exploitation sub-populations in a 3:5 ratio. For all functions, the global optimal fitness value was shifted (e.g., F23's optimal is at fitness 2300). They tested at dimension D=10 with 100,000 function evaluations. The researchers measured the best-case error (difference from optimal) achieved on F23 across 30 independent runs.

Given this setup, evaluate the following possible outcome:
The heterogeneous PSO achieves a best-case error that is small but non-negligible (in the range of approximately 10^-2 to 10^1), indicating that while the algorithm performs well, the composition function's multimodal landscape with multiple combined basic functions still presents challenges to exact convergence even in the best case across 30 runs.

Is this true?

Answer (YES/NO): NO